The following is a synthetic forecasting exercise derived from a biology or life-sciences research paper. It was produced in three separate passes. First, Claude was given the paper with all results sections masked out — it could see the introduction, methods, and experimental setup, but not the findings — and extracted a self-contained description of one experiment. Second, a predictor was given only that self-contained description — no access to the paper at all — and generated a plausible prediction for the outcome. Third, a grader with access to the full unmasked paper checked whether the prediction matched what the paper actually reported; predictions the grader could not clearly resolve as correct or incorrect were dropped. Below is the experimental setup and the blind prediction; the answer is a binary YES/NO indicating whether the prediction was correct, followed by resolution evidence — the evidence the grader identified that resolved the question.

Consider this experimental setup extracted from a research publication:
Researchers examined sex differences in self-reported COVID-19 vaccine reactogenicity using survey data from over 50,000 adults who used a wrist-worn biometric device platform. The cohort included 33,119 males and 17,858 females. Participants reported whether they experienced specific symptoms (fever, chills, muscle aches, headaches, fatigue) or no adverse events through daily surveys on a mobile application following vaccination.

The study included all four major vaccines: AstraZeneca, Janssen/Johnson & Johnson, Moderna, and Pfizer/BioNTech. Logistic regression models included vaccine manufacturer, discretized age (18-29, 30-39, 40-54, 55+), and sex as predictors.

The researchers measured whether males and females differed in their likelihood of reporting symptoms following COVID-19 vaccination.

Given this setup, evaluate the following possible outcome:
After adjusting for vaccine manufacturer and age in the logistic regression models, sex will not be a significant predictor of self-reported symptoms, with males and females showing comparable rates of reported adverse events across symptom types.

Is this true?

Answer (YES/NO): NO